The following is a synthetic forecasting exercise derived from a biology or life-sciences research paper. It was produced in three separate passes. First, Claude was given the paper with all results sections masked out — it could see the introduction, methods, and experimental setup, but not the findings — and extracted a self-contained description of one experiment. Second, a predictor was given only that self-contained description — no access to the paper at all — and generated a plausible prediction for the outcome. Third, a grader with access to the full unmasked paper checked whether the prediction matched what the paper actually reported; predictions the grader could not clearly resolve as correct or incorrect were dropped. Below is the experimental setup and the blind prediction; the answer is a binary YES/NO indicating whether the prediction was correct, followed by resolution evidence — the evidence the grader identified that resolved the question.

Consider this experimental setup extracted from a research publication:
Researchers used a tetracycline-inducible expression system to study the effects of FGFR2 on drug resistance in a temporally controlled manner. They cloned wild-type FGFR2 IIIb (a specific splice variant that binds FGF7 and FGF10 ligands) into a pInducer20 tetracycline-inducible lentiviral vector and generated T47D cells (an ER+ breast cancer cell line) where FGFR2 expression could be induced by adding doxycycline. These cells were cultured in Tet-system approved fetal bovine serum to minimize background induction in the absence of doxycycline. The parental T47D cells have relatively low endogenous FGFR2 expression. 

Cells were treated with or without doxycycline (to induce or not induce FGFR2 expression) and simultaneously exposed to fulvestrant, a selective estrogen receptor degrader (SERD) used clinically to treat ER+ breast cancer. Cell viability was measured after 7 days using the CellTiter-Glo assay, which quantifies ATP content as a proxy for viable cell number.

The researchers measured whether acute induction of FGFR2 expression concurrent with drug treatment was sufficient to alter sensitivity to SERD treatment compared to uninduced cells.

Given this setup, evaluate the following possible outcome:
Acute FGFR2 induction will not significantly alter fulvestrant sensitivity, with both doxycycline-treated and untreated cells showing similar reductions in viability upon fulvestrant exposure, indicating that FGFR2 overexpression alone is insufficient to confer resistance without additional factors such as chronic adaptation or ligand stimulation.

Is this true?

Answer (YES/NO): YES